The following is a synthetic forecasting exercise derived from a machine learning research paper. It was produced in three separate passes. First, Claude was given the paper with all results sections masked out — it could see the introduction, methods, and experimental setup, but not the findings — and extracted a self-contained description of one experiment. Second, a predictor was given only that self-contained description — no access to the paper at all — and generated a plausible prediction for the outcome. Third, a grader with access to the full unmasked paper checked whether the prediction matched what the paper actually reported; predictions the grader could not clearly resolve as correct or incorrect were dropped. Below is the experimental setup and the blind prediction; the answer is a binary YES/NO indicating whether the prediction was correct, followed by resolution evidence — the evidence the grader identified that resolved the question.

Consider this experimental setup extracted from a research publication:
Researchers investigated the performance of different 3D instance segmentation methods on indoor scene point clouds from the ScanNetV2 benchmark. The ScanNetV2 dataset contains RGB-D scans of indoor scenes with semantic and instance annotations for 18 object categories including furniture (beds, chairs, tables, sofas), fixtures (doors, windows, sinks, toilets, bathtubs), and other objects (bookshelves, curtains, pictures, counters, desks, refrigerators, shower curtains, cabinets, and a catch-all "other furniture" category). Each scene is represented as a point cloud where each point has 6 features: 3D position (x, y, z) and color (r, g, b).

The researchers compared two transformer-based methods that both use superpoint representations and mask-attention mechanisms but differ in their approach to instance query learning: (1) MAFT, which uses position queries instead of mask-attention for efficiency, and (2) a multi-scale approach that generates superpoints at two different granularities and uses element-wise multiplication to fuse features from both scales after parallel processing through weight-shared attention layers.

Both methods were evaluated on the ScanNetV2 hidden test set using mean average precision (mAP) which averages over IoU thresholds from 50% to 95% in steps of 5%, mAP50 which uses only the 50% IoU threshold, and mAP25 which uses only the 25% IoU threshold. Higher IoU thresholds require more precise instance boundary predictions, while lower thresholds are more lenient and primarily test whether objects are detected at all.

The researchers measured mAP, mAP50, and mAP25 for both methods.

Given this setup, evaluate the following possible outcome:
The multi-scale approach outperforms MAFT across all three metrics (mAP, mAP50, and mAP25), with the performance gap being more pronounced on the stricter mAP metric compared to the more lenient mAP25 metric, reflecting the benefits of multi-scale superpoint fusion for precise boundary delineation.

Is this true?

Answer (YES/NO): NO